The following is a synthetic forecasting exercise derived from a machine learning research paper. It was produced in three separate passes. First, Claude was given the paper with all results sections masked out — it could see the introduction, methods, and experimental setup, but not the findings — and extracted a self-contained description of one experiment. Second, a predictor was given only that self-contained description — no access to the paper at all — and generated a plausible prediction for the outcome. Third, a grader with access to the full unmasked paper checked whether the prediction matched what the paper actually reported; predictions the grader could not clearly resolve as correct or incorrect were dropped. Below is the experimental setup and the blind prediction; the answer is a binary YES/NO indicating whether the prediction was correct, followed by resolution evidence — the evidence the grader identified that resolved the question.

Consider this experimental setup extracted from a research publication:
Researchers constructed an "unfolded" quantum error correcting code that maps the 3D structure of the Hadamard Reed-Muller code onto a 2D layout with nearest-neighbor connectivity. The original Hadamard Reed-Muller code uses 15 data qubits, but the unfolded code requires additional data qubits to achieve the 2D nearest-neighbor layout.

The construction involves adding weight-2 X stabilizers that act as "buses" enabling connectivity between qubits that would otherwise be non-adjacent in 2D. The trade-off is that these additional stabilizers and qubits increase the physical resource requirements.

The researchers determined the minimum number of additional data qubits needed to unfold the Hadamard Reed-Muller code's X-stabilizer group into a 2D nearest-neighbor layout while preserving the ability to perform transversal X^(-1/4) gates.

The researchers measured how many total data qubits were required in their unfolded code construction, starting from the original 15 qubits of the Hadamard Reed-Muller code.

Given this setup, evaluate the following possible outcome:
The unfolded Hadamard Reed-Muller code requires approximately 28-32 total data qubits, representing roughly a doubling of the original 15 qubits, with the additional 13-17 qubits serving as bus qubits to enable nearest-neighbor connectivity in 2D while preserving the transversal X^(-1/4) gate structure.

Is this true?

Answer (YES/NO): NO